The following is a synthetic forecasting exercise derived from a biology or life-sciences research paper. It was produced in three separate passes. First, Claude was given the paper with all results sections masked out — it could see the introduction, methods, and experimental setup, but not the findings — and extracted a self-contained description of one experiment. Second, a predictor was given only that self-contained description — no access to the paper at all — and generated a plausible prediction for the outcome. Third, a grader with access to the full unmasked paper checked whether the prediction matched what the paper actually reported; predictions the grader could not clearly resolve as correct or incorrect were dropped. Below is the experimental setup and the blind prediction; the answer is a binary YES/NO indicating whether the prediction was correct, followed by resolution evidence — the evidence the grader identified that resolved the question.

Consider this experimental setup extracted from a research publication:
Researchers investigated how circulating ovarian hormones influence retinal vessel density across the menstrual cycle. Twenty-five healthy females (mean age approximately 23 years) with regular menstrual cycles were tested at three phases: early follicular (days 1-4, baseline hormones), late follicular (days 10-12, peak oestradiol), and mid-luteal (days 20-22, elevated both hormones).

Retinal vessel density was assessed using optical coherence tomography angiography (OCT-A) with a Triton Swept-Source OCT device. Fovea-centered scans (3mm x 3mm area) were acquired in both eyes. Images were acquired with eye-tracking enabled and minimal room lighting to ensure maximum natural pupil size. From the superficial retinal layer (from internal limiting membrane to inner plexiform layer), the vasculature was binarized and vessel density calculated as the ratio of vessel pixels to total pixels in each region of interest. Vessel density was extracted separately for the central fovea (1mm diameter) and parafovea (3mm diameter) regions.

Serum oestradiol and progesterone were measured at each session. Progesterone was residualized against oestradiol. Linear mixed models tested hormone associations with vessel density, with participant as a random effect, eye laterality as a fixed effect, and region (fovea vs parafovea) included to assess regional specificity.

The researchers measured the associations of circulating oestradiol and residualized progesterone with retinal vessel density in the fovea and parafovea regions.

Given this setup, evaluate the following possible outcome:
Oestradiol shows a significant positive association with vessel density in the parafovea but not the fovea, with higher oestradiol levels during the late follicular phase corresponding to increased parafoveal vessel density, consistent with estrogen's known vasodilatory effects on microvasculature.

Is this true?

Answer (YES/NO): NO